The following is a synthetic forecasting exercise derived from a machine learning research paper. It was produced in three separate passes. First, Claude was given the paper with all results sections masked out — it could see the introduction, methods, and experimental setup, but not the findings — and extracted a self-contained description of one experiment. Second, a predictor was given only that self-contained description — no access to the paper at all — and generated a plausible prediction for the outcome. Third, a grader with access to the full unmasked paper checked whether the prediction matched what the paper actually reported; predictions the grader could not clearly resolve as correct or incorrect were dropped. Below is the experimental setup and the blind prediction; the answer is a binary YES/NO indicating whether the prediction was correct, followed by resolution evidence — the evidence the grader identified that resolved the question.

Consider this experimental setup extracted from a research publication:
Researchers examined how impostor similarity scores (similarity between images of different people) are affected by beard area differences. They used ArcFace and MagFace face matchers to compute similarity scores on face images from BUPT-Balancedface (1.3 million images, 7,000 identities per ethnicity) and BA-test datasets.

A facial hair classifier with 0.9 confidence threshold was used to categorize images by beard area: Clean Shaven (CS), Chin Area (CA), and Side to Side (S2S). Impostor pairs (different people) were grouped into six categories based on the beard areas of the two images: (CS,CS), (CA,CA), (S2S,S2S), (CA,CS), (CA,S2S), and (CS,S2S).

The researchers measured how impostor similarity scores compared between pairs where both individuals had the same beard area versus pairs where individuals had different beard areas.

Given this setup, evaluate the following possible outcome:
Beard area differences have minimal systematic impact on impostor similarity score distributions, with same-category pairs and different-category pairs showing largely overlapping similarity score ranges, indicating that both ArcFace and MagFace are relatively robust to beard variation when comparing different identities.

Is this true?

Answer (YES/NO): NO